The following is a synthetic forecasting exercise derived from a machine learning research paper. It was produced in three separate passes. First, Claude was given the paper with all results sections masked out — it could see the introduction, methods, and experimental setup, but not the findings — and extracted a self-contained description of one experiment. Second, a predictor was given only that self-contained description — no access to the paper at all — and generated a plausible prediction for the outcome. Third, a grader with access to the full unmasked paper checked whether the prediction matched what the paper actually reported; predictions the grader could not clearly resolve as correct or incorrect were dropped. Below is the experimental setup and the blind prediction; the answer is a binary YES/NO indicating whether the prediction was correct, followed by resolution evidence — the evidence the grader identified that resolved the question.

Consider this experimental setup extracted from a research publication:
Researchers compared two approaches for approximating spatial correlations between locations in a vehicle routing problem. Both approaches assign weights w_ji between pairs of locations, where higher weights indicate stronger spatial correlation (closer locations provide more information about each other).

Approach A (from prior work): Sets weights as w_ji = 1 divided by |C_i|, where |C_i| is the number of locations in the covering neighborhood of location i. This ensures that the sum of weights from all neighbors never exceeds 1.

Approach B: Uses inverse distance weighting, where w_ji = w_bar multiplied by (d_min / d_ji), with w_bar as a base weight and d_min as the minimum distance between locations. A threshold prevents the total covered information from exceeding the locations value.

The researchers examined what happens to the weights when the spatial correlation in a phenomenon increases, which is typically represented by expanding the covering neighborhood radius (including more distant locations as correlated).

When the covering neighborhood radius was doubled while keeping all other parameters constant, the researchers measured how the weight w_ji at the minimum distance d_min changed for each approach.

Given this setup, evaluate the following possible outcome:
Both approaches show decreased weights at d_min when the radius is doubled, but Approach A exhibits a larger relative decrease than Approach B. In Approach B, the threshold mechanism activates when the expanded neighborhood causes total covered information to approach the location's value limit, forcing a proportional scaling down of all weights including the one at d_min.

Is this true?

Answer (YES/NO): NO